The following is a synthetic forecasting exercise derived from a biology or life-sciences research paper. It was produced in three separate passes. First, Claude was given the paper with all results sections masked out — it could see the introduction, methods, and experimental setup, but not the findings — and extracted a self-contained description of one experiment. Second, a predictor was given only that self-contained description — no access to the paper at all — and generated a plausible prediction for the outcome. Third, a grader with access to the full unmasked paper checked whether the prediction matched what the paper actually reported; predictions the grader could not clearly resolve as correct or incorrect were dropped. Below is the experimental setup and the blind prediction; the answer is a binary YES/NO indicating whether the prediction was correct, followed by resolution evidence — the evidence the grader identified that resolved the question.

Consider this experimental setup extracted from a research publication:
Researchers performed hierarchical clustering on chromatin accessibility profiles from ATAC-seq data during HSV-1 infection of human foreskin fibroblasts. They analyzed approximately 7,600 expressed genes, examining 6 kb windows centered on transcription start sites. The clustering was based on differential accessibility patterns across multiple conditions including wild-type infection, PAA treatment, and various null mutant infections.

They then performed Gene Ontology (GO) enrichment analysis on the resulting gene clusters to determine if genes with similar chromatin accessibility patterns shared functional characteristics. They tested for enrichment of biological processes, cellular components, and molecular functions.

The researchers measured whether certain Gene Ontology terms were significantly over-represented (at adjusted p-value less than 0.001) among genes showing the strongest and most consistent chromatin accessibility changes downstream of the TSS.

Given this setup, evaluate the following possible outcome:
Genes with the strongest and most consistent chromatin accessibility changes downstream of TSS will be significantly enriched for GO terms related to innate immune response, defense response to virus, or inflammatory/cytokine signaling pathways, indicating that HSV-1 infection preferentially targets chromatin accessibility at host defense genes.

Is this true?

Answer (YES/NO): NO